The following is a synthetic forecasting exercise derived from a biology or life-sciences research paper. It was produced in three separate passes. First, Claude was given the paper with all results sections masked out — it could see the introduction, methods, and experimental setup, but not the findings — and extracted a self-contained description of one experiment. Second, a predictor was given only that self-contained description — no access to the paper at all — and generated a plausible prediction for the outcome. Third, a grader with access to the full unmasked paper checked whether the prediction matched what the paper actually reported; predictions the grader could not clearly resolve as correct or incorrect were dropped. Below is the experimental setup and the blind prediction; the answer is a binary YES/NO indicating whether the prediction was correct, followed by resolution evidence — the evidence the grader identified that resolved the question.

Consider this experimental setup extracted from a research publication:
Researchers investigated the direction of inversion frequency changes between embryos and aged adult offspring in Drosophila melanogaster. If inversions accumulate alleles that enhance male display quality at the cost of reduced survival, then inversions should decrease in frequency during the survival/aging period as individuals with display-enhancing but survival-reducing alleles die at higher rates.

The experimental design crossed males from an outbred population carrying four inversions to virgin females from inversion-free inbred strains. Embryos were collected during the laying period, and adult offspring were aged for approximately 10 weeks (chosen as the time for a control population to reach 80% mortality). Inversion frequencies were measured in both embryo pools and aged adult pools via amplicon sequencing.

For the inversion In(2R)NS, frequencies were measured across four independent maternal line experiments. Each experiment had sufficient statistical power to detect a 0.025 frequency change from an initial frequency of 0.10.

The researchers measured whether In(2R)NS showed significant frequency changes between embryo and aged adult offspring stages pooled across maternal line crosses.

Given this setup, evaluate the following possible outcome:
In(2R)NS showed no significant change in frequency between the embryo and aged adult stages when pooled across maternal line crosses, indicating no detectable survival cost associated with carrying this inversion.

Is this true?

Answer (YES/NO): NO